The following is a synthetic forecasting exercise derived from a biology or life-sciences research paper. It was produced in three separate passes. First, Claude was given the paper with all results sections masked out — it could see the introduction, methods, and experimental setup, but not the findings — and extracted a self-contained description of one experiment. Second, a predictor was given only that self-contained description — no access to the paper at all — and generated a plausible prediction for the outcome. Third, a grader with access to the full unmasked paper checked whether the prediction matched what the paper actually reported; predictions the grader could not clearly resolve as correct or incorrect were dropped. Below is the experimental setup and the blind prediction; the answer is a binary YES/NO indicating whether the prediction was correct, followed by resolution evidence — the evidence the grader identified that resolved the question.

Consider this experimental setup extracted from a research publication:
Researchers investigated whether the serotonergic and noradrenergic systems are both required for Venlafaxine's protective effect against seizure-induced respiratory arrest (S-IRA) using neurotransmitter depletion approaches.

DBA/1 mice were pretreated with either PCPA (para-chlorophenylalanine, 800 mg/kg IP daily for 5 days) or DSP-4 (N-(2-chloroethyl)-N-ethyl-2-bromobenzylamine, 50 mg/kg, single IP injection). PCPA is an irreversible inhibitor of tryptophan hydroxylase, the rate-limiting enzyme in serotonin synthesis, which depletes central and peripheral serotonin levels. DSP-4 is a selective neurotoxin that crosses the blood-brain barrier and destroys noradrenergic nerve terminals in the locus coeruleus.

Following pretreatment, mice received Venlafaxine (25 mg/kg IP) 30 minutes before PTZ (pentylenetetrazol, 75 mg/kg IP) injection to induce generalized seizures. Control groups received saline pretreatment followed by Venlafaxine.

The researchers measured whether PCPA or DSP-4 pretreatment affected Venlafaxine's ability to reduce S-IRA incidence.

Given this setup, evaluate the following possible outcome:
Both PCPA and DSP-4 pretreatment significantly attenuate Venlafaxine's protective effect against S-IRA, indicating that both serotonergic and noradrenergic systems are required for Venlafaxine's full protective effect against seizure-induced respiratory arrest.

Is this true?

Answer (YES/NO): YES